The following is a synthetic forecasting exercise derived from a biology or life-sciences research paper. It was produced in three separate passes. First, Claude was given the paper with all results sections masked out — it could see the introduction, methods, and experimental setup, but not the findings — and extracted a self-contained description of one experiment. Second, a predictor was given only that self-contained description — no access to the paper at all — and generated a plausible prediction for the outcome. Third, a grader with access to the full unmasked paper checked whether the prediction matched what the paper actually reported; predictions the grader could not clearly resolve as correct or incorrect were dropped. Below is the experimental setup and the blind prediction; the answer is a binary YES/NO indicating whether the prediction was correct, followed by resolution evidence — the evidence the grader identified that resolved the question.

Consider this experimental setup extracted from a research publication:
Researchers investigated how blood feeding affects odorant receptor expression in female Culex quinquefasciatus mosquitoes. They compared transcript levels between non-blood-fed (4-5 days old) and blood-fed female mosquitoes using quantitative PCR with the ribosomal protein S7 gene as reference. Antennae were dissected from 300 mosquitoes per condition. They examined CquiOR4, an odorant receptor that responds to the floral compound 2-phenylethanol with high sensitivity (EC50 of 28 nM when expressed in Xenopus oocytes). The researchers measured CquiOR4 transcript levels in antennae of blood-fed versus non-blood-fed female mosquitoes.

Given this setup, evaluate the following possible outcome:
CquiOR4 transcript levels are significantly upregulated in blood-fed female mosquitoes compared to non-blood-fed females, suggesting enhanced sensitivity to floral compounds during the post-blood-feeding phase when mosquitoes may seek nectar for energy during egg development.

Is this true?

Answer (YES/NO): NO